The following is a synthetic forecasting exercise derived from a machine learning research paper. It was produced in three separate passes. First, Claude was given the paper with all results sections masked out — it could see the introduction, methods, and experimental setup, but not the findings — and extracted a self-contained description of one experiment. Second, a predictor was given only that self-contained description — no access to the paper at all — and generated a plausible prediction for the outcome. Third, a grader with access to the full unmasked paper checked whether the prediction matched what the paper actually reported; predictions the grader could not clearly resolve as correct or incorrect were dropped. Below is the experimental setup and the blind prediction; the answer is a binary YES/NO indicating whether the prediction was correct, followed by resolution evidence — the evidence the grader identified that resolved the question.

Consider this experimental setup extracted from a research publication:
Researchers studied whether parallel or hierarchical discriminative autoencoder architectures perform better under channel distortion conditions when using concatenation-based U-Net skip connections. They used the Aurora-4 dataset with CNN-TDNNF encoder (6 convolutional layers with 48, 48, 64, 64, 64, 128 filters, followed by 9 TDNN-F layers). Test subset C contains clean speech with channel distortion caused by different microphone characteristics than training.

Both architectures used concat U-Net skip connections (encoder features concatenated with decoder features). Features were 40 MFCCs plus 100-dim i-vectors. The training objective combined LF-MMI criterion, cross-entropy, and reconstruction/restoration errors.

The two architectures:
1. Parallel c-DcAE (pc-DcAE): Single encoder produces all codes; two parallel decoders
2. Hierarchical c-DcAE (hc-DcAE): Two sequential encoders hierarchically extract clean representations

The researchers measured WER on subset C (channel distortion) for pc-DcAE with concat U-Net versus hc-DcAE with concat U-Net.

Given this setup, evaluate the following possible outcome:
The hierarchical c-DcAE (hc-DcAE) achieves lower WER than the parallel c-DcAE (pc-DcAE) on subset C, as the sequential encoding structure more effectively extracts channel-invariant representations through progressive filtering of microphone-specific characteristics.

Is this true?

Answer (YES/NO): NO